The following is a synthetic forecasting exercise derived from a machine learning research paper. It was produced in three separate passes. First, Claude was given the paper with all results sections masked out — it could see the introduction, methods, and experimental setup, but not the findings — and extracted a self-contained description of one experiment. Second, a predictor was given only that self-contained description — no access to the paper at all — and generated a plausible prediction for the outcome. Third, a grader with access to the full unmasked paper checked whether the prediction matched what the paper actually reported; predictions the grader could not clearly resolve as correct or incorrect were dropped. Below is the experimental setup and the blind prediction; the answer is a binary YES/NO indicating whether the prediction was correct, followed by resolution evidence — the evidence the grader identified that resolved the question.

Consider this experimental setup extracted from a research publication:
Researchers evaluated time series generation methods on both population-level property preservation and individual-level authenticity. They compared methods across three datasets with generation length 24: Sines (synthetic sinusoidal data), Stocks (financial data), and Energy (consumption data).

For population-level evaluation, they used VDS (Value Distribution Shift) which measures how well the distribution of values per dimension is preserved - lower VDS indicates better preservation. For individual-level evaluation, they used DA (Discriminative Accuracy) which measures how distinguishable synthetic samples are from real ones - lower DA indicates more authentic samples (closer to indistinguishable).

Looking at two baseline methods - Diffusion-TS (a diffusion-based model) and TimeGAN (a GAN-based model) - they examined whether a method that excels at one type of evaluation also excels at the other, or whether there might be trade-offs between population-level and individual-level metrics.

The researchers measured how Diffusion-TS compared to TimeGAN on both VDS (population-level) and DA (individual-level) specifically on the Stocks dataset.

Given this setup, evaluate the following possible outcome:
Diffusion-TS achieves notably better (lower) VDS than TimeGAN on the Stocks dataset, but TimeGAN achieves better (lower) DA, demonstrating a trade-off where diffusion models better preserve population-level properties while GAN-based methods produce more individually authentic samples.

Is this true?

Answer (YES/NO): NO